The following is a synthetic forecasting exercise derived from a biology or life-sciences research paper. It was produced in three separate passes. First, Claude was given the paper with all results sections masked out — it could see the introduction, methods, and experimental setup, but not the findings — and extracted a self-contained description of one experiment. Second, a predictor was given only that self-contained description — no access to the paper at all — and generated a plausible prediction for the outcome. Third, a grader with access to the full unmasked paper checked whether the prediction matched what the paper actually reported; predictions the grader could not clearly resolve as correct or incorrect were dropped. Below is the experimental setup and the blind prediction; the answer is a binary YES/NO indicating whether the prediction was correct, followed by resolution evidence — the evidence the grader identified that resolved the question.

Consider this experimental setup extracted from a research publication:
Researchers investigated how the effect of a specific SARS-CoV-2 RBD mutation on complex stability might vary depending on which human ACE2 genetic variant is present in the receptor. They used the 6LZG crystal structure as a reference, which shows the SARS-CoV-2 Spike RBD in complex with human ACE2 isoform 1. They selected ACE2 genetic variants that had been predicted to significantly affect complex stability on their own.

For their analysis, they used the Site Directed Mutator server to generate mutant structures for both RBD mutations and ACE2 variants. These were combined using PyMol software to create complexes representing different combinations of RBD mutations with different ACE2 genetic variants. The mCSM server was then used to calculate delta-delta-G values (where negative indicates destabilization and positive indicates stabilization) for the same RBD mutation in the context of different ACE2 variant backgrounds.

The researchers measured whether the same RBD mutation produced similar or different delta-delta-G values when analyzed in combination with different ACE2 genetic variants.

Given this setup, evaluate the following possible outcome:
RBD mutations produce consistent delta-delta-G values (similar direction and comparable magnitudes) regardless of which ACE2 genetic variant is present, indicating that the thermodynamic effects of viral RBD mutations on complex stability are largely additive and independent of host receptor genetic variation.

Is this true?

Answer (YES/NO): NO